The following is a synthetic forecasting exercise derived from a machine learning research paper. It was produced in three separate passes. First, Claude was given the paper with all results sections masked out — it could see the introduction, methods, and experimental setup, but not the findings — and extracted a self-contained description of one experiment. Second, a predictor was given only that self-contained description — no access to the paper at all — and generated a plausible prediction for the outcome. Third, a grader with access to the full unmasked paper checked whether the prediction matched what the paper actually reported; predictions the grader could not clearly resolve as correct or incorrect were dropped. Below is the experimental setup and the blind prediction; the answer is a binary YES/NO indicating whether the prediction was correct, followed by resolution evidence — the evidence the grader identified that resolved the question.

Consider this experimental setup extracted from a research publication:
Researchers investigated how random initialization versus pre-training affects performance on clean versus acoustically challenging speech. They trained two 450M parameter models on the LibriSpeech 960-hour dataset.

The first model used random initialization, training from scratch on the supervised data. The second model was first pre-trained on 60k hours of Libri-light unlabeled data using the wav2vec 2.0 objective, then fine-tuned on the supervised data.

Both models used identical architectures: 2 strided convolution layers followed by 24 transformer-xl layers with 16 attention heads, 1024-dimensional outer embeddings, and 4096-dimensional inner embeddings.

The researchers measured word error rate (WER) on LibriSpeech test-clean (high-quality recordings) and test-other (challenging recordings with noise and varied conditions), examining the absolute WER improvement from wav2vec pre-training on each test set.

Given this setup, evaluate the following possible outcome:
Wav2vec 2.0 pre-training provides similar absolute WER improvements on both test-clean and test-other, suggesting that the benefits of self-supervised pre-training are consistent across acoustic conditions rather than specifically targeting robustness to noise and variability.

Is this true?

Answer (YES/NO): NO